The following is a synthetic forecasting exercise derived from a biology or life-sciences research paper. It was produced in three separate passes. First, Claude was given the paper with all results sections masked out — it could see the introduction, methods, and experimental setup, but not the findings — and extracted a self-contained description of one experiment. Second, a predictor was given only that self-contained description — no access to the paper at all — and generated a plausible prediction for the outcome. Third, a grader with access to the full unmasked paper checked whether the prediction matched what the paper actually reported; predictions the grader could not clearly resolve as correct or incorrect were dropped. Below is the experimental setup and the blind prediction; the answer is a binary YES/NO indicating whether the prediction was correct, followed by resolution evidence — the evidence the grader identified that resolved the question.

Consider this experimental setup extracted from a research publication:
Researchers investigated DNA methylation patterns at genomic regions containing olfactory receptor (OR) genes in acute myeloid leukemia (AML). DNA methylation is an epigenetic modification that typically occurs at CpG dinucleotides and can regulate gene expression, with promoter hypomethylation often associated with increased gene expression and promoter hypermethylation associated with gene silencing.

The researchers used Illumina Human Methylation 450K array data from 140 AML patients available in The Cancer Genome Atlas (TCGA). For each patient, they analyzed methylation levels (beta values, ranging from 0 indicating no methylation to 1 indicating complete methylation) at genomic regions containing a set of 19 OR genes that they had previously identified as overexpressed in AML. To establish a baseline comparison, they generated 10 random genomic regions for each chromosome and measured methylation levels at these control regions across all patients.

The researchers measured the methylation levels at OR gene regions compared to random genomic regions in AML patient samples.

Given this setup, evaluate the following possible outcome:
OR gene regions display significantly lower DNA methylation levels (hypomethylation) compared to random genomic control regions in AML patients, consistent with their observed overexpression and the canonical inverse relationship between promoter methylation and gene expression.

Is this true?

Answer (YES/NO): NO